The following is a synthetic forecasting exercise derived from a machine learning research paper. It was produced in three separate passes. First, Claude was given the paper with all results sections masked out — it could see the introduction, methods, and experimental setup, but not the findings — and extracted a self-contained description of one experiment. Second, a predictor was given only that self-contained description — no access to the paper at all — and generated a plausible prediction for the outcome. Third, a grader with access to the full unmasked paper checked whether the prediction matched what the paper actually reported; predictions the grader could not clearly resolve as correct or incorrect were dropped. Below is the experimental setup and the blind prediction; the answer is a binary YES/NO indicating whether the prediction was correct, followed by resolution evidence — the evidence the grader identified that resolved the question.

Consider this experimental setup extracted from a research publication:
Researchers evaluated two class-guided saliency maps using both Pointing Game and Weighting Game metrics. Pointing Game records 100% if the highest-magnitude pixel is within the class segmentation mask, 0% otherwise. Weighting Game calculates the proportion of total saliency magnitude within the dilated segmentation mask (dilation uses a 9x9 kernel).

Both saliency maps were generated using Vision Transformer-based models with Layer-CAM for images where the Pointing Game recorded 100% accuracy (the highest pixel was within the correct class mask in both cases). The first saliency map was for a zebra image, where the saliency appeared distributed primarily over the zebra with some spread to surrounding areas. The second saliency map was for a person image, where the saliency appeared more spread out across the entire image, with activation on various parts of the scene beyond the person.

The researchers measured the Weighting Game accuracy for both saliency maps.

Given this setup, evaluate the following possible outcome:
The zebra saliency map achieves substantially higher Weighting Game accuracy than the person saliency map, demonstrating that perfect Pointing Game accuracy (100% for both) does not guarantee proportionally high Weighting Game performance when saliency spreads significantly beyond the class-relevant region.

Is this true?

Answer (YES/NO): YES